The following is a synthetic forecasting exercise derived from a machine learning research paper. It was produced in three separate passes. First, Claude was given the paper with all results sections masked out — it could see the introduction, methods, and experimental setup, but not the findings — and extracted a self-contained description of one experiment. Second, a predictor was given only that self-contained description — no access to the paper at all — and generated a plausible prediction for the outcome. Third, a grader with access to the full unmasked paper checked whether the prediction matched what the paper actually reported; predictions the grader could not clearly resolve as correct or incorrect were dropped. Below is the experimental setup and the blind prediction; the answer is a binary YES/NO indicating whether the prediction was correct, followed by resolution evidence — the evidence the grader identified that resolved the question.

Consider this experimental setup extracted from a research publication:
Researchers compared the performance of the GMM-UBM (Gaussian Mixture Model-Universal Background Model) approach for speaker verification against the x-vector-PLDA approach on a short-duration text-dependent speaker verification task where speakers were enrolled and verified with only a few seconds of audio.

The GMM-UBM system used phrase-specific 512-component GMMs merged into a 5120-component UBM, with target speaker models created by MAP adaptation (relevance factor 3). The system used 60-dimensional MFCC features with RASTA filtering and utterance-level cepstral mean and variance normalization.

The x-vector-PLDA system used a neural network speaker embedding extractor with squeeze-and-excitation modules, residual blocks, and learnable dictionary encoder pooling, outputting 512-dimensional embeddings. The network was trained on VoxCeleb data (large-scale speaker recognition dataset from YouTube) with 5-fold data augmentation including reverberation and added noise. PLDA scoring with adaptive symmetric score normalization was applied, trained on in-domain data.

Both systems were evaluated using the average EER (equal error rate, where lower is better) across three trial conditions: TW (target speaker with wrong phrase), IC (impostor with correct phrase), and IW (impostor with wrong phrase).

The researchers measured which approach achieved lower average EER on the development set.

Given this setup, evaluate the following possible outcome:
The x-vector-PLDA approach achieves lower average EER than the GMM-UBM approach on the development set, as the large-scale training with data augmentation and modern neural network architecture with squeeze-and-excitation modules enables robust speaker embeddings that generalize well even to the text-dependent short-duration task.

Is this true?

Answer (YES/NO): NO